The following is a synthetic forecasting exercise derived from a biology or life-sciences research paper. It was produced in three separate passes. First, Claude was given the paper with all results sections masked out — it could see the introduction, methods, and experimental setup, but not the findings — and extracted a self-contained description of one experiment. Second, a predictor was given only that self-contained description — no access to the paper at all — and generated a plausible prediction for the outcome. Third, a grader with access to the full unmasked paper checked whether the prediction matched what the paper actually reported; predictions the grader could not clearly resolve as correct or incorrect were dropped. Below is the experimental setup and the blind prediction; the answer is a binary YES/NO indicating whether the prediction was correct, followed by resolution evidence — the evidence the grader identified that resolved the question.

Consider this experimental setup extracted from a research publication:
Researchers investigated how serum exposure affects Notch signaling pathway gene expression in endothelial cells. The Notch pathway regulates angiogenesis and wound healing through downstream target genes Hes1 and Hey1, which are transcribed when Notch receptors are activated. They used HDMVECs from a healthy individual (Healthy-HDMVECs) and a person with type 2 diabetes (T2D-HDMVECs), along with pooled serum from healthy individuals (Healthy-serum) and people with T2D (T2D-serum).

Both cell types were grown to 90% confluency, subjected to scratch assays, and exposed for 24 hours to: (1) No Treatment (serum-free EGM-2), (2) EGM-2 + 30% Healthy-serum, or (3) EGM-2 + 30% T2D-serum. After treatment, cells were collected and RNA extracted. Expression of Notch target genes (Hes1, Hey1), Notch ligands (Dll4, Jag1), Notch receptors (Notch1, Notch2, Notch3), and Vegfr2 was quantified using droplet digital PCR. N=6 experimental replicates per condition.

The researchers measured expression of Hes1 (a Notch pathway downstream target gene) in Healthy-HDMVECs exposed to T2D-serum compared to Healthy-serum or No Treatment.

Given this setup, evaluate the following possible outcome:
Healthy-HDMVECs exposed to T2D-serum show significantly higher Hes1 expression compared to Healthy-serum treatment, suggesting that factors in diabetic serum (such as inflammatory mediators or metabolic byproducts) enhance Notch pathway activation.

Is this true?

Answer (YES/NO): NO